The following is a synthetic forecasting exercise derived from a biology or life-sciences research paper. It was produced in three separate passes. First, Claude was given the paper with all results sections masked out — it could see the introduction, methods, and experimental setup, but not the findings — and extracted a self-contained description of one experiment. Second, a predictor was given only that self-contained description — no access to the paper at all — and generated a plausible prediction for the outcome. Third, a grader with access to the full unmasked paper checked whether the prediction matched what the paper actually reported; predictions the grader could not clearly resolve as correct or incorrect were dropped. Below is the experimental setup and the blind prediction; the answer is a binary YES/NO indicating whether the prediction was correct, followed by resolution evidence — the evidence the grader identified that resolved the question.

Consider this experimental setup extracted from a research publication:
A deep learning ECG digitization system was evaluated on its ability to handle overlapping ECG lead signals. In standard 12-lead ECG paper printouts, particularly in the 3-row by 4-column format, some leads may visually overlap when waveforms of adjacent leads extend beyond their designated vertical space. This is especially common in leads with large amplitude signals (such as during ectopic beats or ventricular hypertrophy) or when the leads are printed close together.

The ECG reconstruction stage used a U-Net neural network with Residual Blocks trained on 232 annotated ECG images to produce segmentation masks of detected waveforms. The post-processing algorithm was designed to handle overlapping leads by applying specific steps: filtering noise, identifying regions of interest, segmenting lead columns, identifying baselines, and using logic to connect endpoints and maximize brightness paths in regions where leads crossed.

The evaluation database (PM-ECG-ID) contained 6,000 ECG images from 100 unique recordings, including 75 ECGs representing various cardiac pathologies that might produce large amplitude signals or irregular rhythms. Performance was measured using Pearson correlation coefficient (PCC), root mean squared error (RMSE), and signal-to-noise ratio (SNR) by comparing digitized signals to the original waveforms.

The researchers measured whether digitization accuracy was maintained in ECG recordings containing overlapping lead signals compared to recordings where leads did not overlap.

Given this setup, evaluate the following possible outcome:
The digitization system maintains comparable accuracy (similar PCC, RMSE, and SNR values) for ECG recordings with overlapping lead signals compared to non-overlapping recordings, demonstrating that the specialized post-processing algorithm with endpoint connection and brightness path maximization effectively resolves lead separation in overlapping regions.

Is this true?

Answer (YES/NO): NO